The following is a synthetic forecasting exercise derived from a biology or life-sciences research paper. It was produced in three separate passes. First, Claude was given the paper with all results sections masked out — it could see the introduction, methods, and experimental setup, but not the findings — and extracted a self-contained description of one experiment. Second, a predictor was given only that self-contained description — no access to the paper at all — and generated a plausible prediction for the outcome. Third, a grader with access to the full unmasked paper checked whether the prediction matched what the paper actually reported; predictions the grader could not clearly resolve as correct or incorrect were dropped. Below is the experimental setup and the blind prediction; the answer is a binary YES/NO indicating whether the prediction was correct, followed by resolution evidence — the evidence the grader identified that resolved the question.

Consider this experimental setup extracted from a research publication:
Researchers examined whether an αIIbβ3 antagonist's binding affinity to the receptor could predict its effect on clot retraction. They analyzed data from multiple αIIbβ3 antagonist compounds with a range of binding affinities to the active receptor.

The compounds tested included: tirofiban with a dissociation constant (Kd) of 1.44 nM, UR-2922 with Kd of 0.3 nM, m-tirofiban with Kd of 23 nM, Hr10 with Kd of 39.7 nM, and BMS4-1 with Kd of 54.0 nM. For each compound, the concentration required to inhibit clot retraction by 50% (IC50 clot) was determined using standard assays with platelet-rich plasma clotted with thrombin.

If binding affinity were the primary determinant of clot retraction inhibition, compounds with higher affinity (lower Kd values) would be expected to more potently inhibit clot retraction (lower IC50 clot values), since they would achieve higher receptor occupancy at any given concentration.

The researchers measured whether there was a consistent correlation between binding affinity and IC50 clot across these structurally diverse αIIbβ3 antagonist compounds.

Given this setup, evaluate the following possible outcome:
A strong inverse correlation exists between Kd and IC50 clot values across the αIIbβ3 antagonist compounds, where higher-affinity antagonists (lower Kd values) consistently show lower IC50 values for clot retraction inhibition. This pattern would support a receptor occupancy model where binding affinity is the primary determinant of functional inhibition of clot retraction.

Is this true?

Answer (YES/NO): NO